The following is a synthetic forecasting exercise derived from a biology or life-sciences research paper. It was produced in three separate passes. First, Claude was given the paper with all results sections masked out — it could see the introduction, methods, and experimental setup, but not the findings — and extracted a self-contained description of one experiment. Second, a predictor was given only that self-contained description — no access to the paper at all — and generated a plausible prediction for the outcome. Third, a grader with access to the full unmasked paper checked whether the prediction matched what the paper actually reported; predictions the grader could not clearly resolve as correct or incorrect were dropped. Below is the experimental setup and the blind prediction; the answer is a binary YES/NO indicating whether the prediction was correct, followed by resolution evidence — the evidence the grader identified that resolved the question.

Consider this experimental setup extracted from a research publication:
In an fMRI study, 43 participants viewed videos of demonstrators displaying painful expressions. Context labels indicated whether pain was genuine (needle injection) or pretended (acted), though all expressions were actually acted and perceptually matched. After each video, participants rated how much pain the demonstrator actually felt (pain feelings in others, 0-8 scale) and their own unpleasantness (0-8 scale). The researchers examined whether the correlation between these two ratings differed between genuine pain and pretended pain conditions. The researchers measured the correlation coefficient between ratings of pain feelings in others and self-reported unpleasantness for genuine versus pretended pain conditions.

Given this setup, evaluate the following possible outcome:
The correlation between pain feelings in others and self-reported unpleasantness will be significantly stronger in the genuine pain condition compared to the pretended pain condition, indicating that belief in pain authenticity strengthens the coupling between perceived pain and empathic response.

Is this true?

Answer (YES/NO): YES